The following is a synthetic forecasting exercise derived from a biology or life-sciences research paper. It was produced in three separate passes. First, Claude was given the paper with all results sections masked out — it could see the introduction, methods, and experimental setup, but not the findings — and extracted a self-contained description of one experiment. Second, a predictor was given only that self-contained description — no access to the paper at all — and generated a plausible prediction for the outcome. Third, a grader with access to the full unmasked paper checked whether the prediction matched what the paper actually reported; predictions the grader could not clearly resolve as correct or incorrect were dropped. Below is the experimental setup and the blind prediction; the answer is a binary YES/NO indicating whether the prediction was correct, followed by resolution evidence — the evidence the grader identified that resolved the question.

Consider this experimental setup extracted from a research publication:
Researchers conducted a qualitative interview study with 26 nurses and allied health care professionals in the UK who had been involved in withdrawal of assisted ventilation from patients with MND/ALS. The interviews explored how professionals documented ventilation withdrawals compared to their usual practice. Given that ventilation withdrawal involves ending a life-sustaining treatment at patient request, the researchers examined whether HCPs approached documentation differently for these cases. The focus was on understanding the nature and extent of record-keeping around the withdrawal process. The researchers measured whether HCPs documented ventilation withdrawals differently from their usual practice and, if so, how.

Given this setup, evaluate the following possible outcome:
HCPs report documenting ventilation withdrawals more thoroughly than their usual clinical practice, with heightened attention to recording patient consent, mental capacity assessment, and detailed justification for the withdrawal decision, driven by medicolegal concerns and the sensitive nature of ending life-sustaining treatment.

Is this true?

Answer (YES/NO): YES